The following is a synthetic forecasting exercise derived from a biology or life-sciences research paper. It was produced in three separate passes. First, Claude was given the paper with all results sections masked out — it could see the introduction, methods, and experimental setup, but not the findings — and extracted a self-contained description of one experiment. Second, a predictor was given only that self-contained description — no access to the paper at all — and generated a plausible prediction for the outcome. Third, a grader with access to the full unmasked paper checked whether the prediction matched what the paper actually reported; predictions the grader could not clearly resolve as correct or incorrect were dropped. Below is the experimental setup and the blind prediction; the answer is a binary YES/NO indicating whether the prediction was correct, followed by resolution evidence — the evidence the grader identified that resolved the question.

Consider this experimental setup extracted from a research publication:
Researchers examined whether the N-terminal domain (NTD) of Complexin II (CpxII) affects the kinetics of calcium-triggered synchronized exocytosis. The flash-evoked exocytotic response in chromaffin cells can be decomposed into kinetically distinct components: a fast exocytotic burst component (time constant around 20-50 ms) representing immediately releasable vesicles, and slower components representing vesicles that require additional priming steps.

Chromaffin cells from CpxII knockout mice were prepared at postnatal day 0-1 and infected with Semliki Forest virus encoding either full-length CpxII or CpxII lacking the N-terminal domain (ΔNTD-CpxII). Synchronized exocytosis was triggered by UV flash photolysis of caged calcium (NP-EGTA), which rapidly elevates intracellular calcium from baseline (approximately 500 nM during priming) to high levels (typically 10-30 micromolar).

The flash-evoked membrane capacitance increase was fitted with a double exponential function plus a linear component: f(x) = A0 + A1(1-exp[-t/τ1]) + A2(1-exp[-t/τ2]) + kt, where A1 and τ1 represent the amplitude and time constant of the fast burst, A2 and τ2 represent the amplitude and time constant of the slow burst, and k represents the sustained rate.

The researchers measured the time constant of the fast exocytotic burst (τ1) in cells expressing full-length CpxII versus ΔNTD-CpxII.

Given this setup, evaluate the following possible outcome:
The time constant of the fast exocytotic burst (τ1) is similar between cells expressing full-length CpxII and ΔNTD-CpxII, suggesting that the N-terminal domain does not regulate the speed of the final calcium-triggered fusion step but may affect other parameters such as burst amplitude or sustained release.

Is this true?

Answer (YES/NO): NO